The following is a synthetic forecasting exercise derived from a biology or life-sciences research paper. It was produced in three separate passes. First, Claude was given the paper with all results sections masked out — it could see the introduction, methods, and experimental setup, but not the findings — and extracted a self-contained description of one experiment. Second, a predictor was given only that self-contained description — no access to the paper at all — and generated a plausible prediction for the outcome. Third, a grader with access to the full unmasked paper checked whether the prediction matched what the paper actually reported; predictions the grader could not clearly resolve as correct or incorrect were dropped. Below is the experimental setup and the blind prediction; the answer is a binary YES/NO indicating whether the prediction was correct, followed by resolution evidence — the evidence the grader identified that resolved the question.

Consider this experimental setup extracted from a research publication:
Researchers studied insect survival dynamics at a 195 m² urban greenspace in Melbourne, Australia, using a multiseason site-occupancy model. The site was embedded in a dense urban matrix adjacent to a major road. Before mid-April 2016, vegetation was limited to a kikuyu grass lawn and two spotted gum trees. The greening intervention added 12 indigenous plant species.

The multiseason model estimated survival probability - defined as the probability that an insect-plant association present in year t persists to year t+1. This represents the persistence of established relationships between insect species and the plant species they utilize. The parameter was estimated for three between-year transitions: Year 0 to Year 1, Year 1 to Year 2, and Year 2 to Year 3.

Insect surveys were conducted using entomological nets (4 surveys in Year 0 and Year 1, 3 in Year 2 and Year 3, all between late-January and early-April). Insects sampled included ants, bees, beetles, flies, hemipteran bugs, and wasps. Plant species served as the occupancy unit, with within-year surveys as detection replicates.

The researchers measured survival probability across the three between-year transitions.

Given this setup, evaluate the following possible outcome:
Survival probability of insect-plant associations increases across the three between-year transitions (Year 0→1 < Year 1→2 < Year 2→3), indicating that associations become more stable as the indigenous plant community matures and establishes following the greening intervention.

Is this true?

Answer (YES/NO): YES